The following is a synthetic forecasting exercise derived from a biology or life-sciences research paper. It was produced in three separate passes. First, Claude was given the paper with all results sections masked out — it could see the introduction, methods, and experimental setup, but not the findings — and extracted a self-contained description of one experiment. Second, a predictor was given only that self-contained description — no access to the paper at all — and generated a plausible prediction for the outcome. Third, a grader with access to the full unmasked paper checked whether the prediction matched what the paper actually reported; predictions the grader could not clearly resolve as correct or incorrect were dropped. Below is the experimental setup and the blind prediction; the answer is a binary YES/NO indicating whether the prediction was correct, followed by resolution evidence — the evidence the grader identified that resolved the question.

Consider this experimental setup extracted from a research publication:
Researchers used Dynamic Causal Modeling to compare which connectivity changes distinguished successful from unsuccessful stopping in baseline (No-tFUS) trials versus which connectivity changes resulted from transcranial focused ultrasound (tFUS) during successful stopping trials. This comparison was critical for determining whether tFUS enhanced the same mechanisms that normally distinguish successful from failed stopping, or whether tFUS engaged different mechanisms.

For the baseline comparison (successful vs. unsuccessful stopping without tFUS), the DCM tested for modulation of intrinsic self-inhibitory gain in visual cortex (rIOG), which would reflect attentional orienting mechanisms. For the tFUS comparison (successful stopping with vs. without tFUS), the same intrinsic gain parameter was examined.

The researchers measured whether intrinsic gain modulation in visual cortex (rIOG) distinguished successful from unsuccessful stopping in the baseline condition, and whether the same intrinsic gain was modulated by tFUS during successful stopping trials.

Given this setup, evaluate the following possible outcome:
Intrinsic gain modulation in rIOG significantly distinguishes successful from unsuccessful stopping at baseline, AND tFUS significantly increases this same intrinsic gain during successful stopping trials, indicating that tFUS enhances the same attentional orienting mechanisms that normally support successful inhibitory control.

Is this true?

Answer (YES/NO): NO